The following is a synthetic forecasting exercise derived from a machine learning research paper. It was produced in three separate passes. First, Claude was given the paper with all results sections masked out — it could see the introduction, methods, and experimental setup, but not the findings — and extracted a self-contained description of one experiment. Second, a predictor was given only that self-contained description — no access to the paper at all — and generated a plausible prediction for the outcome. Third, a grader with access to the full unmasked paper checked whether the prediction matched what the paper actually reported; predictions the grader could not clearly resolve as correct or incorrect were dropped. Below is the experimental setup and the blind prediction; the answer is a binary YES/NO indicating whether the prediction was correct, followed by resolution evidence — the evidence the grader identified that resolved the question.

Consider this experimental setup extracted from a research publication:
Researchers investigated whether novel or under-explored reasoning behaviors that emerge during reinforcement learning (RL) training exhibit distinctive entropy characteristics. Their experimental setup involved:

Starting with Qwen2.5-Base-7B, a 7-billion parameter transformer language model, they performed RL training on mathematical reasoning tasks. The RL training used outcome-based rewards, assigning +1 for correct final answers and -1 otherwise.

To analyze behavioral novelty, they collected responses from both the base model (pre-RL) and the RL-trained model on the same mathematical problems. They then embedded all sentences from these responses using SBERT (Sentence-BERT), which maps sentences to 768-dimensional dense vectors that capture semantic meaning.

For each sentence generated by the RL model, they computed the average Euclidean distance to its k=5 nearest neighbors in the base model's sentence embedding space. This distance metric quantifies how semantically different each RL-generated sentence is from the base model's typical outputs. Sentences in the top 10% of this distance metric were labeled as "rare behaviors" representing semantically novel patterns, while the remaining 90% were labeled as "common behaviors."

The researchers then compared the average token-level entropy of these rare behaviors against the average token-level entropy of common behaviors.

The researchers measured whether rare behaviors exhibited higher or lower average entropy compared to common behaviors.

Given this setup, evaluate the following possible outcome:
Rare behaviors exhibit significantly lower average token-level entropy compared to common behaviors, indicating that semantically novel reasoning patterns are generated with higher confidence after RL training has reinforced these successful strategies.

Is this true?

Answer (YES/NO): NO